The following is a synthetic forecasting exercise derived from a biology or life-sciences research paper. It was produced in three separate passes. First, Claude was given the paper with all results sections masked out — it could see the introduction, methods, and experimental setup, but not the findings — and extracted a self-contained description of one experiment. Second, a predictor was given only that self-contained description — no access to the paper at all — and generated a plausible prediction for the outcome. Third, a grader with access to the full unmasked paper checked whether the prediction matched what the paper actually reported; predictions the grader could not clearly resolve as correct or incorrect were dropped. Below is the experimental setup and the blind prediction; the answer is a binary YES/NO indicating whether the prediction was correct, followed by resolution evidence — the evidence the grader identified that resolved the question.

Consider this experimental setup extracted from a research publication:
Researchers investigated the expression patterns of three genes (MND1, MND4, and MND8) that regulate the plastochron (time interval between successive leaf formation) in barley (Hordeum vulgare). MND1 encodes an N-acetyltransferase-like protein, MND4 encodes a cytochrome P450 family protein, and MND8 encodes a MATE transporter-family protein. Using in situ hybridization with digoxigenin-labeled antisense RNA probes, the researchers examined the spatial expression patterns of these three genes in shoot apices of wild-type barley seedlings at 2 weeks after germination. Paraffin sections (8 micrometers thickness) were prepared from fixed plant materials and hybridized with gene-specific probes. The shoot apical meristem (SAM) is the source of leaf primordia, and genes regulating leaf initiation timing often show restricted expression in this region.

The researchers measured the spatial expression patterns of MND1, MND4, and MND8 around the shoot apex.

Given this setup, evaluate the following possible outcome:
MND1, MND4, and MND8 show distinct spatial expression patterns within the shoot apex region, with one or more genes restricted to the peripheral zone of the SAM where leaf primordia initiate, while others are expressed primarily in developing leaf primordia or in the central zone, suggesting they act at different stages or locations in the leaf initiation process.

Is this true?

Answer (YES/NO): NO